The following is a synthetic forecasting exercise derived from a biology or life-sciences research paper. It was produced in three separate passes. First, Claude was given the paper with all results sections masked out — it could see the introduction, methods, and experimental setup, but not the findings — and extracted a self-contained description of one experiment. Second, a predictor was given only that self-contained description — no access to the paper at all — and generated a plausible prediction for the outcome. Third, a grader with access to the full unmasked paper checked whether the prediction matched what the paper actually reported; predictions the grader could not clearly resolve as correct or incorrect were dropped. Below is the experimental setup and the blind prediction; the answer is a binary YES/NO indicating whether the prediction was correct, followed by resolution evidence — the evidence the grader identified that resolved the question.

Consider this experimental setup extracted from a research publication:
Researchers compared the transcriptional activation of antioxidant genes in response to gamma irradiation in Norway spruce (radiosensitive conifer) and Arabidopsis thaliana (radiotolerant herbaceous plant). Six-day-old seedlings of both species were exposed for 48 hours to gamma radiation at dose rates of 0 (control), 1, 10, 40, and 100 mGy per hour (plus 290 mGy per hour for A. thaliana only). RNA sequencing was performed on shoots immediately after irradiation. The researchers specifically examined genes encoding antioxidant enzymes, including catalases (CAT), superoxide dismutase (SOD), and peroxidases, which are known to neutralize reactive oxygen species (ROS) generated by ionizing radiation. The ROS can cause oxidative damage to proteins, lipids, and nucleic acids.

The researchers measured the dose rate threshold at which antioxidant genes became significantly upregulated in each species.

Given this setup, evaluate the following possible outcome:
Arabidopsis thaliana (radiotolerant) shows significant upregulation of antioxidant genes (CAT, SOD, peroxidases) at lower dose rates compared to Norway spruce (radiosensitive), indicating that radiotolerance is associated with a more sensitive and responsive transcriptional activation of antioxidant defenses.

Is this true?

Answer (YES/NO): YES